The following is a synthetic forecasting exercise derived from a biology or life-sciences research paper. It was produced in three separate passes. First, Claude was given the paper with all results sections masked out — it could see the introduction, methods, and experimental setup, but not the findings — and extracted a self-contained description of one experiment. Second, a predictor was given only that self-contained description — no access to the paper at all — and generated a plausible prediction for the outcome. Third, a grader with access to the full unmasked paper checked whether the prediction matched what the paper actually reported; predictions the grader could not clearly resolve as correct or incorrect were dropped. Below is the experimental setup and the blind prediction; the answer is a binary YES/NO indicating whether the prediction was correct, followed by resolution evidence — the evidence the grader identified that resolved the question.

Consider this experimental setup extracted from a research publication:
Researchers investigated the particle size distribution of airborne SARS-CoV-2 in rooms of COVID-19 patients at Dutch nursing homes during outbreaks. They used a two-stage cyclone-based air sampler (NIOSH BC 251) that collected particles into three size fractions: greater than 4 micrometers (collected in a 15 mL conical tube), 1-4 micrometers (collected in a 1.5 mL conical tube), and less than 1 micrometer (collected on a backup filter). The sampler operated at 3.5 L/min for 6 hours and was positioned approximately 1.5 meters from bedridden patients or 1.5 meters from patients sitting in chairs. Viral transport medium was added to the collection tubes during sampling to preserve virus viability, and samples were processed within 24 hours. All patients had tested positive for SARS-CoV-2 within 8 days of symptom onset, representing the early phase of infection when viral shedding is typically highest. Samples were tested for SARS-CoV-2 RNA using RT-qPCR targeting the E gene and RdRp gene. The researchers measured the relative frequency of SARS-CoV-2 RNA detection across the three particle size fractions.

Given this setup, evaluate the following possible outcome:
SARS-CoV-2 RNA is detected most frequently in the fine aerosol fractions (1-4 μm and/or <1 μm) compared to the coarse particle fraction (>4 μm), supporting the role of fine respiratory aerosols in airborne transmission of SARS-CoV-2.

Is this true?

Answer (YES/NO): NO